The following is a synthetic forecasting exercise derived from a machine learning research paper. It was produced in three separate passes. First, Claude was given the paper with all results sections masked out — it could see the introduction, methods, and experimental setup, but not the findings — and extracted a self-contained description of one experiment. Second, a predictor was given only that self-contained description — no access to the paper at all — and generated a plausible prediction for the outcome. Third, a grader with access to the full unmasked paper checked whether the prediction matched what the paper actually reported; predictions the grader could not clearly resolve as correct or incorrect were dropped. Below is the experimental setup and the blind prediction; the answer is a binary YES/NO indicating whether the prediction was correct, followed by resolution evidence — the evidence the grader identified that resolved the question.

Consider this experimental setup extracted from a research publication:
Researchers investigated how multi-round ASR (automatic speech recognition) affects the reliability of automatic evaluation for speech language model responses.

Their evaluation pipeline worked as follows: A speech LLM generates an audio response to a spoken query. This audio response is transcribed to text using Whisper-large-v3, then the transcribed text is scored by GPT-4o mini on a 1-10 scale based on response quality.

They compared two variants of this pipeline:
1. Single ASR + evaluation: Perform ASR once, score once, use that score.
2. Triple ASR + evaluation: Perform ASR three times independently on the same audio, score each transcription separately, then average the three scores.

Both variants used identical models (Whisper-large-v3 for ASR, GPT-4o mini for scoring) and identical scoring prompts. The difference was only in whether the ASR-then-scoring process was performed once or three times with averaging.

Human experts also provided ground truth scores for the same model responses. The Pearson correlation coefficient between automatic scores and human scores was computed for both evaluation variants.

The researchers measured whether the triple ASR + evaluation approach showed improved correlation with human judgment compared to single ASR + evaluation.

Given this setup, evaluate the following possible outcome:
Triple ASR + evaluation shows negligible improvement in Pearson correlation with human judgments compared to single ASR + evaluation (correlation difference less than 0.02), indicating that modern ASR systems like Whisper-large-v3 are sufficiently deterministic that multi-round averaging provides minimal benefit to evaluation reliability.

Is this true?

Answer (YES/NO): NO